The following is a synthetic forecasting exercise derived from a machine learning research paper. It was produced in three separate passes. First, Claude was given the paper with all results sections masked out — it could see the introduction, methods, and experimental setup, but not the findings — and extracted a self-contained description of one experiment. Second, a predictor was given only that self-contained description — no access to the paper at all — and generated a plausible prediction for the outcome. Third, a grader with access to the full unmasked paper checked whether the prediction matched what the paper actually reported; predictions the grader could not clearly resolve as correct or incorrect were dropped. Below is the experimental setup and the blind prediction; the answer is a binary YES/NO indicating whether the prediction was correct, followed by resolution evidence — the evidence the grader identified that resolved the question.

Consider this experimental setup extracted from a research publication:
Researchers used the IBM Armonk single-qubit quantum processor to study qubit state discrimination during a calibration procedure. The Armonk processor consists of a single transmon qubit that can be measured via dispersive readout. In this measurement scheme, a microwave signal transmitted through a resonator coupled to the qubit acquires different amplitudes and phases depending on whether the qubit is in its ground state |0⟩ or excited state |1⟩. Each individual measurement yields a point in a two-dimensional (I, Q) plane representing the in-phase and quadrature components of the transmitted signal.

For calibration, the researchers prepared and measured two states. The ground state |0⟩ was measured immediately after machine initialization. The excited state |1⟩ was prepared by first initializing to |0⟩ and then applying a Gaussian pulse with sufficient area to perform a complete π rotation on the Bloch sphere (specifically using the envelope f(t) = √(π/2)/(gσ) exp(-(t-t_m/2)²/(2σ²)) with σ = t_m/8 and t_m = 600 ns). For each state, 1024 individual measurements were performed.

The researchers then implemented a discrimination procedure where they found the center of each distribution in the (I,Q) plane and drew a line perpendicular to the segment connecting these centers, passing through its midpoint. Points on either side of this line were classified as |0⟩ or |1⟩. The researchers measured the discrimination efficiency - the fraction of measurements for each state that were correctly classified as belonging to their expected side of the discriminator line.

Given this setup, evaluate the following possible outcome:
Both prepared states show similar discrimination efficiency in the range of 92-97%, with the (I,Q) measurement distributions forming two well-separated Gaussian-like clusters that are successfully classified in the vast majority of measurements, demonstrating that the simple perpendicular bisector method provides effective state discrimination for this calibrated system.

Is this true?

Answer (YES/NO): NO